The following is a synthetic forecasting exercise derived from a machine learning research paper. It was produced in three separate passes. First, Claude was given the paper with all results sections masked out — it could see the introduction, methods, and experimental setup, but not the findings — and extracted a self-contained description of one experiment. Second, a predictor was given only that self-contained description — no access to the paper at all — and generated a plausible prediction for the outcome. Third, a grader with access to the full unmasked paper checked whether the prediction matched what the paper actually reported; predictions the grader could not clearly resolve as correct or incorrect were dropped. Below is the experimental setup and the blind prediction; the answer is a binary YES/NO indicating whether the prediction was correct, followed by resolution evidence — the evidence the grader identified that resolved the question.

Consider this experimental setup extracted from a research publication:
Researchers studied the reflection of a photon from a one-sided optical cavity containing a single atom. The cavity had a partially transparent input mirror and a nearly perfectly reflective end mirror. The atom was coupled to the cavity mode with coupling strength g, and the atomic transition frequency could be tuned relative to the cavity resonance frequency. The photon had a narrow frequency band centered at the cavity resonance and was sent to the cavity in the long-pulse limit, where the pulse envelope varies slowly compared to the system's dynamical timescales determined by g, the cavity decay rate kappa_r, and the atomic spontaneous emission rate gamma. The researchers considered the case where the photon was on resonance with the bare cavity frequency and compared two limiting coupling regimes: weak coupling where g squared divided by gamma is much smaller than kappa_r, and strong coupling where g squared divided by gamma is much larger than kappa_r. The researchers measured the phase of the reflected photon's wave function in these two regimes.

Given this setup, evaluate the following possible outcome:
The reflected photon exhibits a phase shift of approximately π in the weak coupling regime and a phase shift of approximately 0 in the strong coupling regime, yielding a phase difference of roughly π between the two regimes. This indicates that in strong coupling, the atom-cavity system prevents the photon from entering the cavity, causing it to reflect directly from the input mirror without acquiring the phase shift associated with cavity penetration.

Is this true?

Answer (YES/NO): YES